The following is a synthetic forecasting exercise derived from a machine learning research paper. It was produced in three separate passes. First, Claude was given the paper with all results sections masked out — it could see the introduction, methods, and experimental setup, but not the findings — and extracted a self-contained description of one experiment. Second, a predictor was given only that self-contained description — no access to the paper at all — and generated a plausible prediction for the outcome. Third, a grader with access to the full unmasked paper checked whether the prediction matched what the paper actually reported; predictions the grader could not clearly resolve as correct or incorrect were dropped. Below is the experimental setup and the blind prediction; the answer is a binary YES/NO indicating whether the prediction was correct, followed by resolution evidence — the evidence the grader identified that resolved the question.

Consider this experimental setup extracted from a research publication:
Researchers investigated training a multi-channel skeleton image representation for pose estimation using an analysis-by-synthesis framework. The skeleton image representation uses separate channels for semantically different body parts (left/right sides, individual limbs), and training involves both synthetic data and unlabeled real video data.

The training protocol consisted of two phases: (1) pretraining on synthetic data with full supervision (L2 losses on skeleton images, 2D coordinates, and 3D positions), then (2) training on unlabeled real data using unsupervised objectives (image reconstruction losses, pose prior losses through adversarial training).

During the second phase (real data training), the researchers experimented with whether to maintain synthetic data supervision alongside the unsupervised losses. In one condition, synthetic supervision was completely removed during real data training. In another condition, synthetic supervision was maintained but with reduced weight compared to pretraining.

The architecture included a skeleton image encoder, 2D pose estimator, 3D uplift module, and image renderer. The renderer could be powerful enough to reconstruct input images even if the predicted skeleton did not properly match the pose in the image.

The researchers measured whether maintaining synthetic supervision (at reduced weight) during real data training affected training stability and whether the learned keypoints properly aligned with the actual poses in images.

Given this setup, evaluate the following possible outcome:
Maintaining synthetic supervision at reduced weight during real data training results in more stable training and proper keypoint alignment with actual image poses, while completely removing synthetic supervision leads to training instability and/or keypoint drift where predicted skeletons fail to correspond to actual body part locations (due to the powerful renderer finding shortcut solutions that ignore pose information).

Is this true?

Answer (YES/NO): YES